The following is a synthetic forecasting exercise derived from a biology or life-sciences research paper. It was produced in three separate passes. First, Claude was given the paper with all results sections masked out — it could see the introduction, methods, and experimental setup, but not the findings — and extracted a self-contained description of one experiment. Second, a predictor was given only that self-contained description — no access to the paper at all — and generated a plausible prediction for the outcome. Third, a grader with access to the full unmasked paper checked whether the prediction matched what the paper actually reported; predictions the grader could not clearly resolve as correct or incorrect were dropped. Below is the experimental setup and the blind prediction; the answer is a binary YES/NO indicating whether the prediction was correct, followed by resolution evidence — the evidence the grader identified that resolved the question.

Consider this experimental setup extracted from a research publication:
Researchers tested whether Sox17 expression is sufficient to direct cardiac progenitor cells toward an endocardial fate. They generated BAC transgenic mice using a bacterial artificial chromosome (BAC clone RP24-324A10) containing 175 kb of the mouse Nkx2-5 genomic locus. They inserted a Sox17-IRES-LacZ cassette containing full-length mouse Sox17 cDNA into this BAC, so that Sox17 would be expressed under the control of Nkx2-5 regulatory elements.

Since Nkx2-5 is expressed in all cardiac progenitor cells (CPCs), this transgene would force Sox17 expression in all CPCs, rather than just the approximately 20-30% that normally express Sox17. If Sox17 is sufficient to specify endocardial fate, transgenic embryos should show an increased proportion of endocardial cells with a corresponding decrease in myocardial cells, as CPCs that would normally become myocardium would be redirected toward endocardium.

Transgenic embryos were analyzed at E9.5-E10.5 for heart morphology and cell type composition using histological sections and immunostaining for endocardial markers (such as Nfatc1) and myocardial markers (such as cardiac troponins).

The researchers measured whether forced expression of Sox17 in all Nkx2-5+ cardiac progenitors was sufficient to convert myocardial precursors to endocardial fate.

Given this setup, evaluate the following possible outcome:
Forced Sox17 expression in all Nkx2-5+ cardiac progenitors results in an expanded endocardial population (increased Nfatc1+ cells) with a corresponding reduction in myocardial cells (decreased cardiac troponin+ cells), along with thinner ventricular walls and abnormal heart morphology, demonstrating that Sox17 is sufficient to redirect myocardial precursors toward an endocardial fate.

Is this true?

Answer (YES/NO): NO